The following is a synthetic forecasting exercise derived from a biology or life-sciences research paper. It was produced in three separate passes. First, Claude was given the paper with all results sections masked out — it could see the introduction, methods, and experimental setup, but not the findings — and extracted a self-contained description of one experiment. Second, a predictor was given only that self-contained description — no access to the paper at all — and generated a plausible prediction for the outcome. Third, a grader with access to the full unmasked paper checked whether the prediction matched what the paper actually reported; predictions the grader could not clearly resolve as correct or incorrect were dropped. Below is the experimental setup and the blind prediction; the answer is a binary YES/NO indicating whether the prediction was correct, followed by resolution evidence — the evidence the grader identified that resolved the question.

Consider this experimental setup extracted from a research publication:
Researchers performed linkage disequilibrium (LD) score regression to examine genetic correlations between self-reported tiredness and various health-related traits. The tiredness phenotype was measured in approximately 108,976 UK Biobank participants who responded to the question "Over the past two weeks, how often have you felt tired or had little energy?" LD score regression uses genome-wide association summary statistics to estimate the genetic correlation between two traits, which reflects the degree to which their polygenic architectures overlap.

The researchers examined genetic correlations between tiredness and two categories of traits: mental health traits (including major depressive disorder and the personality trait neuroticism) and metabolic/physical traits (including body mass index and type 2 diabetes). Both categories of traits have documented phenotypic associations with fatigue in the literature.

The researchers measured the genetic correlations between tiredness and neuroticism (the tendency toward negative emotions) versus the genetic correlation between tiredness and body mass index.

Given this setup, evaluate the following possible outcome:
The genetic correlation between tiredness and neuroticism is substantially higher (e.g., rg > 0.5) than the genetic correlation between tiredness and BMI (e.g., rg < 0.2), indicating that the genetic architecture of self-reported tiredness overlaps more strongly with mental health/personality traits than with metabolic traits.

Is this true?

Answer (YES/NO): YES